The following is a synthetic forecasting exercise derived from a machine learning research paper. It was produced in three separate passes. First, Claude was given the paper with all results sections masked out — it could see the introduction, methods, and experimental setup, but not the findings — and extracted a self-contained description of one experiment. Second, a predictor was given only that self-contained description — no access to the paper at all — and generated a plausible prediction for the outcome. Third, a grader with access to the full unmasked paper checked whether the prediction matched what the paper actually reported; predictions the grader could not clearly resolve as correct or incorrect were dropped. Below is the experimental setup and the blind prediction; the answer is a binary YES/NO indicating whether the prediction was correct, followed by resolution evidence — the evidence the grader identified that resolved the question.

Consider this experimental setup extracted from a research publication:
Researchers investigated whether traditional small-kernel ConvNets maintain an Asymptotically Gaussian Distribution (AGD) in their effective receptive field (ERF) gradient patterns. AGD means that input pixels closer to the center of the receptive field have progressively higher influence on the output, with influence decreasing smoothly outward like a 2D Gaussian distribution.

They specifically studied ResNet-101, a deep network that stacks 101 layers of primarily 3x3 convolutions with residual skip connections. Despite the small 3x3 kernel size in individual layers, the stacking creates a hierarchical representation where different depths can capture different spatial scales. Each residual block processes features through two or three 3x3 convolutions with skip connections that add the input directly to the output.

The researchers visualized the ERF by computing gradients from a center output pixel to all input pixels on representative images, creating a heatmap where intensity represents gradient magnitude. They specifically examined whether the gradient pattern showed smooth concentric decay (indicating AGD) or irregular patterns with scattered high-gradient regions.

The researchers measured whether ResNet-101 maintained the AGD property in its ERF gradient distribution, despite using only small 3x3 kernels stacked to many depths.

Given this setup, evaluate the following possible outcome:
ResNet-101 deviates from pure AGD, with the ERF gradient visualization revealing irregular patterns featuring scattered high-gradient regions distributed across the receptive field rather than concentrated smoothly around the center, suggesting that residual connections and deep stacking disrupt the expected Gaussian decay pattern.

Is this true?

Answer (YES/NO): NO